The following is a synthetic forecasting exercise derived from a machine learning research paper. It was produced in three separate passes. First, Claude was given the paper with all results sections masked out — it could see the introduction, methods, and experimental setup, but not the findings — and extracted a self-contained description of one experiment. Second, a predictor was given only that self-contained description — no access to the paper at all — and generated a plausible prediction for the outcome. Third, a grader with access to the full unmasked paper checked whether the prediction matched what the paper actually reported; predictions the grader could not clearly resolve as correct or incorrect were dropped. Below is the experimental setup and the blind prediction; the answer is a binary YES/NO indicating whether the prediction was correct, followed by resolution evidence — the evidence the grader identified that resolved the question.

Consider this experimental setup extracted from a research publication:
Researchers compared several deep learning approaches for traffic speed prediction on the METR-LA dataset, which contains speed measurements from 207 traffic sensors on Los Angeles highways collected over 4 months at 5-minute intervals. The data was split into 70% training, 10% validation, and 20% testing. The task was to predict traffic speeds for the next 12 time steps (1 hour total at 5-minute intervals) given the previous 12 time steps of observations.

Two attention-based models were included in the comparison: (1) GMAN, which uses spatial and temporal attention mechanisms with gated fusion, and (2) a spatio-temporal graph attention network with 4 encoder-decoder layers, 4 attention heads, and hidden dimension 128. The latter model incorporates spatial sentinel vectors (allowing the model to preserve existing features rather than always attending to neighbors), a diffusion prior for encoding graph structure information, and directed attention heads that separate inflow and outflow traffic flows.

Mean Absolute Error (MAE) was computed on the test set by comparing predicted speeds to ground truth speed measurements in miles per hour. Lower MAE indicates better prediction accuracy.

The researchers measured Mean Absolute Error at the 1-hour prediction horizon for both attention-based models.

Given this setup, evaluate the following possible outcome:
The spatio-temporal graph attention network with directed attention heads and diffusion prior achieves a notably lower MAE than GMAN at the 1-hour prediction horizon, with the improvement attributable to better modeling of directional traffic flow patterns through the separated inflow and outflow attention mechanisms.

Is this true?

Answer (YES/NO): NO